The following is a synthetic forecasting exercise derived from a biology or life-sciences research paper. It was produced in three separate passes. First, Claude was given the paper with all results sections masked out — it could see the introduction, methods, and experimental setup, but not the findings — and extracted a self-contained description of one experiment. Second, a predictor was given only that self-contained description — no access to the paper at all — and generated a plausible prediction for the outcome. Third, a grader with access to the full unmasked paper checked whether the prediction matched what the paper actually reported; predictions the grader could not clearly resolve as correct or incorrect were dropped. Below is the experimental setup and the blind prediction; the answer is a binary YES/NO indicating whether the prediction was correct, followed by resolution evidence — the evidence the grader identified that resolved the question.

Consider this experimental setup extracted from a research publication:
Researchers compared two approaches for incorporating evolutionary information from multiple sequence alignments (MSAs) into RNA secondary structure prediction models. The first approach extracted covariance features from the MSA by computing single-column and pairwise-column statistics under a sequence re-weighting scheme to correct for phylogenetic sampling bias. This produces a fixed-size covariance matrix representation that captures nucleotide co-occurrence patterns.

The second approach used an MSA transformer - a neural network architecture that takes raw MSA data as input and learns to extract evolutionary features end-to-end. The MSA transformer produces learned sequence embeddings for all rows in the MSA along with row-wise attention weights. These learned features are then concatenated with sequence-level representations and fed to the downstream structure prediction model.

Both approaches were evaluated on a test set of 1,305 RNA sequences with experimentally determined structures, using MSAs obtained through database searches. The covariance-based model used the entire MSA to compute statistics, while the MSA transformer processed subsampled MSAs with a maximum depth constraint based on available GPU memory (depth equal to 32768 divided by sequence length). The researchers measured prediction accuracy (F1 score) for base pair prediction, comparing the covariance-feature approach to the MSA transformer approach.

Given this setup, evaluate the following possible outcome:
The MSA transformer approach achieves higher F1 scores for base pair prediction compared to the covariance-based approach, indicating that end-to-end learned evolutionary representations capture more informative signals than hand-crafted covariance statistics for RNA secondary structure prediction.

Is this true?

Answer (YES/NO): YES